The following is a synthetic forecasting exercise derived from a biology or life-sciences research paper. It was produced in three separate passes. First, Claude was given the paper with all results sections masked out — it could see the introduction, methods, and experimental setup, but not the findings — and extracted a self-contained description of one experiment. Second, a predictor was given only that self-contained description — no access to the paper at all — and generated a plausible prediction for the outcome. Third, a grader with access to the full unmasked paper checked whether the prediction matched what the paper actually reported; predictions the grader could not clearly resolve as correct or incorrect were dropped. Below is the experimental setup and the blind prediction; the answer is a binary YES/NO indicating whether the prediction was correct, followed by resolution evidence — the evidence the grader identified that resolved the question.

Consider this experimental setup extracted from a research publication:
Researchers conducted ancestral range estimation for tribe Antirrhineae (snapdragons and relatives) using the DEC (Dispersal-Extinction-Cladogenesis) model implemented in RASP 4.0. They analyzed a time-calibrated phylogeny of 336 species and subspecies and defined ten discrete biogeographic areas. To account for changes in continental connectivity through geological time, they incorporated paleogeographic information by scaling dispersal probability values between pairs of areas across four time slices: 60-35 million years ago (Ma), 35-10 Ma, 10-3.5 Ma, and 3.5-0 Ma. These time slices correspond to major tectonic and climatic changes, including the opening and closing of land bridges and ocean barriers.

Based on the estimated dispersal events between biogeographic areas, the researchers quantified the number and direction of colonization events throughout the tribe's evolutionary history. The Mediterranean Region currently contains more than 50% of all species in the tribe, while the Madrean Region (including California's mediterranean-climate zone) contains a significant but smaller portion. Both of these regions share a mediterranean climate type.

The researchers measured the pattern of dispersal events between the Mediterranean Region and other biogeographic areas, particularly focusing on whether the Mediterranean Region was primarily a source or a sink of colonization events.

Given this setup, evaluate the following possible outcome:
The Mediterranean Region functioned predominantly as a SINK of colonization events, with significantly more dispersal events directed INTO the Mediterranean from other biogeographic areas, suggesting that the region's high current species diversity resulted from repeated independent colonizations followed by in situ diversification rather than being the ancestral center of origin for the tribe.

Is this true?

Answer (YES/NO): NO